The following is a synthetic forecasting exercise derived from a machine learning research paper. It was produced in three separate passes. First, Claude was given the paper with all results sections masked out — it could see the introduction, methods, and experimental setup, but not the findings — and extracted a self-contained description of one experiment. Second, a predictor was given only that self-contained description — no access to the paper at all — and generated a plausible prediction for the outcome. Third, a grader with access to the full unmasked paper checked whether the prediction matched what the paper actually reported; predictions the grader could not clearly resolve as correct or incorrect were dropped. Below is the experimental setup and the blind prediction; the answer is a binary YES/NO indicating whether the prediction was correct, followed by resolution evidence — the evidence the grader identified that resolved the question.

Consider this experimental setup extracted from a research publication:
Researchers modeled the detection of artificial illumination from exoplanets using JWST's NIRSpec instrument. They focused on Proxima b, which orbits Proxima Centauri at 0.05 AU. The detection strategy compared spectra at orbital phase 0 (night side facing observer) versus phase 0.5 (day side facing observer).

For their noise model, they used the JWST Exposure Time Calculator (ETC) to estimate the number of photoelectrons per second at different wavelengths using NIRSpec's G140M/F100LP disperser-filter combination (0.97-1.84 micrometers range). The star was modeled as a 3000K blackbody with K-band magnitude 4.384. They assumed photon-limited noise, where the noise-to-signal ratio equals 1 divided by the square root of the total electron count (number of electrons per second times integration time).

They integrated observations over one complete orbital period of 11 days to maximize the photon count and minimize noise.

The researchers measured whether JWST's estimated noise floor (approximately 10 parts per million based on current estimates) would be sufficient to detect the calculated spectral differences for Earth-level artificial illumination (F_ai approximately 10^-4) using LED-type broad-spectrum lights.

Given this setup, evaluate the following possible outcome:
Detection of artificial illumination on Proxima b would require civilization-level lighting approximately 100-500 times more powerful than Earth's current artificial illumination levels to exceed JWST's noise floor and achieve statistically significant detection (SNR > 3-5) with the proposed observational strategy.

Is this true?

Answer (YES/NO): NO